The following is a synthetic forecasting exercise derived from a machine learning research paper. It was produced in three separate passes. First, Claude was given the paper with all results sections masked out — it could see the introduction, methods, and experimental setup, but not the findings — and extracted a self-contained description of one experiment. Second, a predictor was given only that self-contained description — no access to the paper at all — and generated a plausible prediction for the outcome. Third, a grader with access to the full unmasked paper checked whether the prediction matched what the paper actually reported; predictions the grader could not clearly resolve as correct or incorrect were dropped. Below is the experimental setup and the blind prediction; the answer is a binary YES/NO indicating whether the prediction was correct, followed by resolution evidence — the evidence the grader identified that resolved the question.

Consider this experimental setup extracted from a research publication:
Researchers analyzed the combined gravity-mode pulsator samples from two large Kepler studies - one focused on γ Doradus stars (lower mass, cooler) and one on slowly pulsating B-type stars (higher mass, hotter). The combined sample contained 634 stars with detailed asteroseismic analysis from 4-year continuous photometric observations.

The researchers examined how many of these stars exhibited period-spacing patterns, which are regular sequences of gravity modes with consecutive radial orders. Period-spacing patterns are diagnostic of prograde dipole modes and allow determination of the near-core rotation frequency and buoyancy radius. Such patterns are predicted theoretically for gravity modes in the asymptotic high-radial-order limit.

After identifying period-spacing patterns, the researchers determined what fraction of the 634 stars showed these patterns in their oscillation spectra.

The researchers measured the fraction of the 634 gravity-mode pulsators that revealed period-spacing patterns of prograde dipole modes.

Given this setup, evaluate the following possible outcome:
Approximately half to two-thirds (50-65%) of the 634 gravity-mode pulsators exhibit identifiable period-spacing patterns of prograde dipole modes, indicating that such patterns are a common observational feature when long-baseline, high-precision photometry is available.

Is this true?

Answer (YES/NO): NO